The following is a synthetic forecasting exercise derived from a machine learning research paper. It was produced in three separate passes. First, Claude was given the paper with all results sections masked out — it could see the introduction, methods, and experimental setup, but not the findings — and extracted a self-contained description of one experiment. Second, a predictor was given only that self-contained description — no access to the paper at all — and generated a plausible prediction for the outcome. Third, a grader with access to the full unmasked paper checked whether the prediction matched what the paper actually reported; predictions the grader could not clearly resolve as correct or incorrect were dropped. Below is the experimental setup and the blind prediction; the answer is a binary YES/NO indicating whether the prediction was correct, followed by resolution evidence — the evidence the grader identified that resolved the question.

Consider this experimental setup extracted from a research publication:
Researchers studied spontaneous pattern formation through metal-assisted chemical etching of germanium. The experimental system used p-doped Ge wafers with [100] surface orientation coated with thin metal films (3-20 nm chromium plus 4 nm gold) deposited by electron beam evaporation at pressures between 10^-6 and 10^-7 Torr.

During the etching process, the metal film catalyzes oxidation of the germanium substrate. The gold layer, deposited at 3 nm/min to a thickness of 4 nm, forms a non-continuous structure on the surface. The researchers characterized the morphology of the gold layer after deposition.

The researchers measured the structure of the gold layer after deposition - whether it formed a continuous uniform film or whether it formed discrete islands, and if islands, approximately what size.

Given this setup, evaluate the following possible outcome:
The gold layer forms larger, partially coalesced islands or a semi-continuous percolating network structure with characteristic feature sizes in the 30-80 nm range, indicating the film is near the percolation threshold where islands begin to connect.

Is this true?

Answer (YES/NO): NO